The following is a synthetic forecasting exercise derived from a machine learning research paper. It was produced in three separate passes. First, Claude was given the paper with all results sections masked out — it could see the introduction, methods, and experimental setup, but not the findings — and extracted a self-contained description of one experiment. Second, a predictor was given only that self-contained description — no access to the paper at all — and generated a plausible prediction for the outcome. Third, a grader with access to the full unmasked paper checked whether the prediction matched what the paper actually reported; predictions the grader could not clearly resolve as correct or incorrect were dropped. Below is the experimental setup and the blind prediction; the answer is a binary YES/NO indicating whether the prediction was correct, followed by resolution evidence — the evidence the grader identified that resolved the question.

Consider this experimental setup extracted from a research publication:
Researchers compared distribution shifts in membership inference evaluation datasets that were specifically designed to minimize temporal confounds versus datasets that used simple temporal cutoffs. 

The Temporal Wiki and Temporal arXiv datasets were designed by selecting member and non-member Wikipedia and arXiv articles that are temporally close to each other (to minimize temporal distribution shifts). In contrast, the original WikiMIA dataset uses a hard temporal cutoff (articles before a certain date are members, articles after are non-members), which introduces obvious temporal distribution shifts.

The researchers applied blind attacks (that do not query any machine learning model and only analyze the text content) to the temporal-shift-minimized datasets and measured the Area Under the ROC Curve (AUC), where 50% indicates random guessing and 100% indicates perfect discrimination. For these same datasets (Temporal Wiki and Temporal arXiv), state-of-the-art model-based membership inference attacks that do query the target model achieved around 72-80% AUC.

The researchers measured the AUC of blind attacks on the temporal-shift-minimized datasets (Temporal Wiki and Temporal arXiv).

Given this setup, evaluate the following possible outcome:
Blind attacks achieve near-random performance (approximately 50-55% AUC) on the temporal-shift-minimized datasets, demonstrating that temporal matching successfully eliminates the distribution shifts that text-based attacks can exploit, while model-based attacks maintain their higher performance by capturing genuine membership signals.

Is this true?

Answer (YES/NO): NO